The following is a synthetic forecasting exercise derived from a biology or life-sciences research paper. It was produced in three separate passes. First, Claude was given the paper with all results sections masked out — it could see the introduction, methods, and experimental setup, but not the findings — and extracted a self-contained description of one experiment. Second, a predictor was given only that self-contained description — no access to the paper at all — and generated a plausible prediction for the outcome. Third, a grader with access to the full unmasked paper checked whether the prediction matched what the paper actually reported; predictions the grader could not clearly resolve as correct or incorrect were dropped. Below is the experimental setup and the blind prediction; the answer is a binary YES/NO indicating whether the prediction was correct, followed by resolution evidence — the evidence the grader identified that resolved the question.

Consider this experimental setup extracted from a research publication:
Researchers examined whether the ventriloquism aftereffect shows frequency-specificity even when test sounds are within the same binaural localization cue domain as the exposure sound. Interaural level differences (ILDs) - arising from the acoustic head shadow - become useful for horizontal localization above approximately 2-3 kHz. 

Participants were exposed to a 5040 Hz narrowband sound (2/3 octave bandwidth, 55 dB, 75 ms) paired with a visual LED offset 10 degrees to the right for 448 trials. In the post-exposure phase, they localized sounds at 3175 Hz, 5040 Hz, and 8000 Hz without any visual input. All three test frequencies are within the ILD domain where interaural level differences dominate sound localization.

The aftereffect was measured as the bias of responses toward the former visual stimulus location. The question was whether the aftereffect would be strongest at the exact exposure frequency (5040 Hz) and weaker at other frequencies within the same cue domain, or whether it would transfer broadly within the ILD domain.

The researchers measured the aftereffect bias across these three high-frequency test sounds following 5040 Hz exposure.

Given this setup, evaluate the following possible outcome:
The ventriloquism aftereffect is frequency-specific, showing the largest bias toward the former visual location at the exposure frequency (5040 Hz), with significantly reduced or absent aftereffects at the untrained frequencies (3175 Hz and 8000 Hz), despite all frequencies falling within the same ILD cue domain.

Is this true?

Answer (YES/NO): NO